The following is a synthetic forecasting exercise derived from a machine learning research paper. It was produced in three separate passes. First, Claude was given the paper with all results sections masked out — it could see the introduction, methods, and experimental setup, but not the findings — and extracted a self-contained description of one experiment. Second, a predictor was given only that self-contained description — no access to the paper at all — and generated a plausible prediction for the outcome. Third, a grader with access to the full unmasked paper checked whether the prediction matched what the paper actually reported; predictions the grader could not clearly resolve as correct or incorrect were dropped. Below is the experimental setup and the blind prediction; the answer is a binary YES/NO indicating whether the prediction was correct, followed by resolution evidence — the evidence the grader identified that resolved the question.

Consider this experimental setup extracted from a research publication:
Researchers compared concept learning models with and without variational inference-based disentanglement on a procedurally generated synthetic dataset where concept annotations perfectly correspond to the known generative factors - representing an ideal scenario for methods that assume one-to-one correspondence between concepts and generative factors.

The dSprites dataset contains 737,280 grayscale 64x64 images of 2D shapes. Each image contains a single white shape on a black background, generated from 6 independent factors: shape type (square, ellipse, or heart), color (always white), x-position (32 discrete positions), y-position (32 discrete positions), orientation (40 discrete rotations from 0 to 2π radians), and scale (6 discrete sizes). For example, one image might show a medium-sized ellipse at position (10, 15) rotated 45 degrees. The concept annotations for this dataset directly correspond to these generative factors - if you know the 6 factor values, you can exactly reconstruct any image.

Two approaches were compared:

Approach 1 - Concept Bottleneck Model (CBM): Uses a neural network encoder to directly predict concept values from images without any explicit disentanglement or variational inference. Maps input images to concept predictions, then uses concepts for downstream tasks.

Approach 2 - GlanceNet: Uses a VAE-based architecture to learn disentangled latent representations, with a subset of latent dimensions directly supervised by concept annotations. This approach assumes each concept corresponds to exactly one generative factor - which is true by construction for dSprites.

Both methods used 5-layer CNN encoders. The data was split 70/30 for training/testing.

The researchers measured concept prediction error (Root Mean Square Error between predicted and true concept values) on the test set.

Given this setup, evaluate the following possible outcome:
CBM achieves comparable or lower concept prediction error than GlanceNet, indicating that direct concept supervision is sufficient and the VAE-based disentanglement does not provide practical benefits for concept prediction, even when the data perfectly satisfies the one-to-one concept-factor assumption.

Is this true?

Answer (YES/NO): YES